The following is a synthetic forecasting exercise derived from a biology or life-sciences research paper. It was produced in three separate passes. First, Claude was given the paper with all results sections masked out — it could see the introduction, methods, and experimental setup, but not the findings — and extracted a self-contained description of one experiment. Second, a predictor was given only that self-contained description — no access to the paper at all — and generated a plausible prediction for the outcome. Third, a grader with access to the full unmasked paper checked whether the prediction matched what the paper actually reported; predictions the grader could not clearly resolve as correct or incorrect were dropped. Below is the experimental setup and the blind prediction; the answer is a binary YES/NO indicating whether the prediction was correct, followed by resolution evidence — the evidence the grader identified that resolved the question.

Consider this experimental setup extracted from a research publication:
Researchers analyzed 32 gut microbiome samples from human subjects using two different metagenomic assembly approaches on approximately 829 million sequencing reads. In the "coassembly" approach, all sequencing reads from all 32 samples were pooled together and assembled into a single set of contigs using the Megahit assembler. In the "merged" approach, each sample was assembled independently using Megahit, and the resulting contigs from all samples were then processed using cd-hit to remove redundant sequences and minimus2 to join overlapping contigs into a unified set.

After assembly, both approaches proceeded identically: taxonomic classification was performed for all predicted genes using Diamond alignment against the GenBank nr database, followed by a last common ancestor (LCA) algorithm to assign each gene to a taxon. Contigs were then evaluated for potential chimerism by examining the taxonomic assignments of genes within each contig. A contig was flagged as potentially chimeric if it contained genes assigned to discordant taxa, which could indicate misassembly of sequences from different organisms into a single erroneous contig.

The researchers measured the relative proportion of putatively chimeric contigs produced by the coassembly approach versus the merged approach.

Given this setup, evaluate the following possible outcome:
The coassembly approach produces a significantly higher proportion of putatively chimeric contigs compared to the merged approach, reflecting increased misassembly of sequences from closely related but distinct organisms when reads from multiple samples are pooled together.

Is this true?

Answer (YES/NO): NO